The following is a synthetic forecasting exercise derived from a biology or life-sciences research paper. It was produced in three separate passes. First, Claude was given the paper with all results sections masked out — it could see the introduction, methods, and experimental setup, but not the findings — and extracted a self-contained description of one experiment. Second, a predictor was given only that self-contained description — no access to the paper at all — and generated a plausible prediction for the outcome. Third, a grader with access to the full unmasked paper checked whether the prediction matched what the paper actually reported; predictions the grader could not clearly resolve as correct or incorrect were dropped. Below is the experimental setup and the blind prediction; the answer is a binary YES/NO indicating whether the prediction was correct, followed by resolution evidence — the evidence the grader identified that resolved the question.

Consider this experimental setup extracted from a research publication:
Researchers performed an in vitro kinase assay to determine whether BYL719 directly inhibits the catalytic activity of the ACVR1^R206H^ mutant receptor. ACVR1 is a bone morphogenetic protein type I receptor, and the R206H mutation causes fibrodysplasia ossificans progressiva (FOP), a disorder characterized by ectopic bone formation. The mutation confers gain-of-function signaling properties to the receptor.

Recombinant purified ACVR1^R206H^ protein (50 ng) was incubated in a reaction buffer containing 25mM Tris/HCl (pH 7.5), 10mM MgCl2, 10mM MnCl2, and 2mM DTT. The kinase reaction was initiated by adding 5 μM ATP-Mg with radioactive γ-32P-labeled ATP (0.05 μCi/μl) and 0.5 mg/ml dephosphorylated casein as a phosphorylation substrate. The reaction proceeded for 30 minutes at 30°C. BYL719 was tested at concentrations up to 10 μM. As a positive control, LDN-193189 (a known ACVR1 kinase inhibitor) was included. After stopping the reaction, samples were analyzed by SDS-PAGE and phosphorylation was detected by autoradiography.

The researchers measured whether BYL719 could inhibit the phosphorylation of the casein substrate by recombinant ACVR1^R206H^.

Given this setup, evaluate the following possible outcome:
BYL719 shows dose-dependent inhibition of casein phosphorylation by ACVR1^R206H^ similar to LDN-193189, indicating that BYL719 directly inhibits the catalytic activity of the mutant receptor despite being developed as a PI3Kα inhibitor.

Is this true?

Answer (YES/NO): NO